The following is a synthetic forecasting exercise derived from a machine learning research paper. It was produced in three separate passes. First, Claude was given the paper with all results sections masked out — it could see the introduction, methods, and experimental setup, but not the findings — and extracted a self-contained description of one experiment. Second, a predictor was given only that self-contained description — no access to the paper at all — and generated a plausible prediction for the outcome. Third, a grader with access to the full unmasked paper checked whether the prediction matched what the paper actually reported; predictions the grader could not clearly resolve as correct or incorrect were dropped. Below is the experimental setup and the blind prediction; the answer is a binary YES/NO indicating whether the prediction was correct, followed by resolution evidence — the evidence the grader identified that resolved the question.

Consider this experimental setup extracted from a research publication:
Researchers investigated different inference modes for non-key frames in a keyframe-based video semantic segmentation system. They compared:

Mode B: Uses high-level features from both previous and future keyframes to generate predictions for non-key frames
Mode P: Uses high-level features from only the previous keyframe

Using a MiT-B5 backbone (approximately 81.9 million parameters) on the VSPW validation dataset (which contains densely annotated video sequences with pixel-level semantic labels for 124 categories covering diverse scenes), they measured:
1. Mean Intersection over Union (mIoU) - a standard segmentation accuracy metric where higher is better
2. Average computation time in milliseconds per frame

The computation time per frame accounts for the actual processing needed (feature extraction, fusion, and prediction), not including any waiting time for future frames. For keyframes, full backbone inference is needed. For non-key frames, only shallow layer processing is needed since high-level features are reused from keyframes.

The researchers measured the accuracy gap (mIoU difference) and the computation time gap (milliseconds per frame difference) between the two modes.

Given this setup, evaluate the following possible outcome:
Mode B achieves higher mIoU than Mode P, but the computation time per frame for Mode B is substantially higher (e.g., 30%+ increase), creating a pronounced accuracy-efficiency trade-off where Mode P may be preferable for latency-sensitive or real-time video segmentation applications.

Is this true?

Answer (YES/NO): NO